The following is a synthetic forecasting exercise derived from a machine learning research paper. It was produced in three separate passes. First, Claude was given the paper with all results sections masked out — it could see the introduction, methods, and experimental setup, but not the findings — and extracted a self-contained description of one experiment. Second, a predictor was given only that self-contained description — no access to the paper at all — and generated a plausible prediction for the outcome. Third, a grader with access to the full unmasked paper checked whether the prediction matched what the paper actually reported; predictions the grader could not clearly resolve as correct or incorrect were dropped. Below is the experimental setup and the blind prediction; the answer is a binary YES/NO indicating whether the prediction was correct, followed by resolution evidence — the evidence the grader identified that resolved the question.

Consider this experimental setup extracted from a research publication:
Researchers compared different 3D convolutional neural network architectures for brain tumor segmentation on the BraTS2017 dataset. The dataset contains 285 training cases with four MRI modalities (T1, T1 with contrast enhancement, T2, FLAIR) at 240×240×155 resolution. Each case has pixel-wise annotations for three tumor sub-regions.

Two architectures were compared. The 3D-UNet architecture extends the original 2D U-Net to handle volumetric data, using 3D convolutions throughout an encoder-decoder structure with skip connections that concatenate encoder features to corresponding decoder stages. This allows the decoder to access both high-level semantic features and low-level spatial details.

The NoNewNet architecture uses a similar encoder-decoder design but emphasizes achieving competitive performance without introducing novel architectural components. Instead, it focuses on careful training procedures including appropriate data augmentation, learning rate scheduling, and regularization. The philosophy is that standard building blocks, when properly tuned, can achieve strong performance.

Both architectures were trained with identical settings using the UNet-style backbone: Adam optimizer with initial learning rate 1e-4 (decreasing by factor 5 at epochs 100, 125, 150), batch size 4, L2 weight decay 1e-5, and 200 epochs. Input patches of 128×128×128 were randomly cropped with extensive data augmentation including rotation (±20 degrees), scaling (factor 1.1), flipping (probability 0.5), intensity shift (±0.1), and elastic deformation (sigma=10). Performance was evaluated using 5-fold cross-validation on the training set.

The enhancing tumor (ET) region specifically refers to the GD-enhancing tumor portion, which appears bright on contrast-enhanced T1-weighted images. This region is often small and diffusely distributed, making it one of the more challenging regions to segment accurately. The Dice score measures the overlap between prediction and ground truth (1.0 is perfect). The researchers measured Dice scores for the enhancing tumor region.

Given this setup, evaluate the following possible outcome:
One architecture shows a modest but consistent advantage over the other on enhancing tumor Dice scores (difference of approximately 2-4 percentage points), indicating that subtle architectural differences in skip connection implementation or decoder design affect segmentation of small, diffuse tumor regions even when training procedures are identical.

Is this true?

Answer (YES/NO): YES